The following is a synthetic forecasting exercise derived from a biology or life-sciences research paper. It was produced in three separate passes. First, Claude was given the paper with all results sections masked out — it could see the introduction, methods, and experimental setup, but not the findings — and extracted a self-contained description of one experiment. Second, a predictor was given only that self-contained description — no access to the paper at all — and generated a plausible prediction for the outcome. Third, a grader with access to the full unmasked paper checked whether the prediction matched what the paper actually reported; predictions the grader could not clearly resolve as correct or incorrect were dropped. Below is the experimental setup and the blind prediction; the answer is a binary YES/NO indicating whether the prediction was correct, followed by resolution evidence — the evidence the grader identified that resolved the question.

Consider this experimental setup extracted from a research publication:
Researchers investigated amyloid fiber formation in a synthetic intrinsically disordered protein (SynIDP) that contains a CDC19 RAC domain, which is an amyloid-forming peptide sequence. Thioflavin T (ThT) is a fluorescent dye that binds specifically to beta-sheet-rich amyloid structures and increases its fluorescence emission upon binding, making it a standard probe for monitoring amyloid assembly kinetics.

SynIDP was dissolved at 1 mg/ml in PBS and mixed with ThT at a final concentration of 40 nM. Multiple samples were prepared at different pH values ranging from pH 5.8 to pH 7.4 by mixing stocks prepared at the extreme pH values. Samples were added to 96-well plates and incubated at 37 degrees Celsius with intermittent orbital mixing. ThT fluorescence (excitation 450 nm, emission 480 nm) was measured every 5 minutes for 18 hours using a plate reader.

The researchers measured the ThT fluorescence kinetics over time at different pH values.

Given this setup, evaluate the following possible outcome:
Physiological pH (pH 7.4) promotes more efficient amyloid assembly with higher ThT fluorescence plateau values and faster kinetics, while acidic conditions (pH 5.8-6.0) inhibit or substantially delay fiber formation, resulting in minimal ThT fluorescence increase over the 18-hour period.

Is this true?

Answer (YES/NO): NO